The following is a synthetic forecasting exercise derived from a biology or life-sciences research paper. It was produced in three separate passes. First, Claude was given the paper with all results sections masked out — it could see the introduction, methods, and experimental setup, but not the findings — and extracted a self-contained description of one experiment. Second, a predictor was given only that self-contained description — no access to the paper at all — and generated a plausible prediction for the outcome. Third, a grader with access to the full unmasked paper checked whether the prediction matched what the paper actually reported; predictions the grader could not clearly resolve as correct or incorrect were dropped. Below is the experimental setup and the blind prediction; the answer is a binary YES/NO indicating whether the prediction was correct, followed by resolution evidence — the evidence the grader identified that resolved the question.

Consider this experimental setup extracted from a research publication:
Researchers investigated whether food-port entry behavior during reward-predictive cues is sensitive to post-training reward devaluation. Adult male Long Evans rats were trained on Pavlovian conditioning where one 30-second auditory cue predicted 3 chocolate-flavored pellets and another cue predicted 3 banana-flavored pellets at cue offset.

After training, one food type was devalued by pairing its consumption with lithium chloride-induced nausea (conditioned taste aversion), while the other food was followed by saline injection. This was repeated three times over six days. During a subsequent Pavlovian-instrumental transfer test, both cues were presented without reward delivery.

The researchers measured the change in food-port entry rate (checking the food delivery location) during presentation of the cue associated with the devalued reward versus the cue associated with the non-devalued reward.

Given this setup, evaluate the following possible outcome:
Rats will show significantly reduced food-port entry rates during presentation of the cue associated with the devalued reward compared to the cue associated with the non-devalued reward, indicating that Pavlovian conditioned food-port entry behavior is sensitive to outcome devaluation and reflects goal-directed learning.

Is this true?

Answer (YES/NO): YES